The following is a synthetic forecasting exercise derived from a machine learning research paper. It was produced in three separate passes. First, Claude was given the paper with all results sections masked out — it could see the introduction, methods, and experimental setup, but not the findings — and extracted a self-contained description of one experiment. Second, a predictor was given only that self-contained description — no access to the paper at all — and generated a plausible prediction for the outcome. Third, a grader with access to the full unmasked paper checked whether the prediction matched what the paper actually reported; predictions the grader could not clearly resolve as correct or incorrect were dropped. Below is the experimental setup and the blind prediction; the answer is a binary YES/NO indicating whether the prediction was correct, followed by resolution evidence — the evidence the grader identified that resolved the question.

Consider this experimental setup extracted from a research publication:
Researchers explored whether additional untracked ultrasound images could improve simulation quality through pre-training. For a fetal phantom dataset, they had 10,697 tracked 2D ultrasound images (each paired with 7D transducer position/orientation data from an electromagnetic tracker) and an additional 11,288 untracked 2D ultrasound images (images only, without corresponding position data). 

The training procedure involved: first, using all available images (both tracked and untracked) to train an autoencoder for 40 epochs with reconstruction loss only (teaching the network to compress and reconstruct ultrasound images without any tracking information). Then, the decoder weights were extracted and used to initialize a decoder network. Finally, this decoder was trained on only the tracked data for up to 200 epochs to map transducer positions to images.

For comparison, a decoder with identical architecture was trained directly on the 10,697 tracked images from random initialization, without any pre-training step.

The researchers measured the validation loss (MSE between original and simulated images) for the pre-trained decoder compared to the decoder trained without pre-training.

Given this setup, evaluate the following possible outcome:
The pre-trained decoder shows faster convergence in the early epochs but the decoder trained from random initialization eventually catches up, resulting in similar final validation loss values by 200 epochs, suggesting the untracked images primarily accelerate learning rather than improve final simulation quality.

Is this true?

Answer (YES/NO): NO